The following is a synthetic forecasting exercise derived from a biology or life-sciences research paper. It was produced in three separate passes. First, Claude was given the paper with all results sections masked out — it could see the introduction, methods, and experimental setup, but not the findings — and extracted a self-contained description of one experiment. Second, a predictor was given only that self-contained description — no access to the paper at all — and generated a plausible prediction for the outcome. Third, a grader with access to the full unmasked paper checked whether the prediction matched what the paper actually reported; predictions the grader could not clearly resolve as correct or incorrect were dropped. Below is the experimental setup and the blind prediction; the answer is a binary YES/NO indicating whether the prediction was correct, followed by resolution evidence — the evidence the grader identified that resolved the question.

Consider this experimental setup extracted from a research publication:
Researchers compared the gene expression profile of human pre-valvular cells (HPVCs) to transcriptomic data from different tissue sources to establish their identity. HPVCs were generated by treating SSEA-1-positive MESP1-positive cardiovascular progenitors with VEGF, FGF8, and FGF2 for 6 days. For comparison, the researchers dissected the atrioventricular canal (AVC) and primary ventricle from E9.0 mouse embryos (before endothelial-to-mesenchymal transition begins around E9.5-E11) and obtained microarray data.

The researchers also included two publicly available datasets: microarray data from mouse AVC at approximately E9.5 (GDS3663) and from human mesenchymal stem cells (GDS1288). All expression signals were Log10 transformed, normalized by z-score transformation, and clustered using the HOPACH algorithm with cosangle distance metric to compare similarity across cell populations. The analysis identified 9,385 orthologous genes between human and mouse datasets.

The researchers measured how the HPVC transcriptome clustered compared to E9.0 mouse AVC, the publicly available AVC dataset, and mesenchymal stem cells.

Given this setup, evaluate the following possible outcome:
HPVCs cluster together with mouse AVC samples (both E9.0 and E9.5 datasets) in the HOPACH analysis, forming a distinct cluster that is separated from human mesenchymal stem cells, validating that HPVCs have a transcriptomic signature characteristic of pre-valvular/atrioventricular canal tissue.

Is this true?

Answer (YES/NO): NO